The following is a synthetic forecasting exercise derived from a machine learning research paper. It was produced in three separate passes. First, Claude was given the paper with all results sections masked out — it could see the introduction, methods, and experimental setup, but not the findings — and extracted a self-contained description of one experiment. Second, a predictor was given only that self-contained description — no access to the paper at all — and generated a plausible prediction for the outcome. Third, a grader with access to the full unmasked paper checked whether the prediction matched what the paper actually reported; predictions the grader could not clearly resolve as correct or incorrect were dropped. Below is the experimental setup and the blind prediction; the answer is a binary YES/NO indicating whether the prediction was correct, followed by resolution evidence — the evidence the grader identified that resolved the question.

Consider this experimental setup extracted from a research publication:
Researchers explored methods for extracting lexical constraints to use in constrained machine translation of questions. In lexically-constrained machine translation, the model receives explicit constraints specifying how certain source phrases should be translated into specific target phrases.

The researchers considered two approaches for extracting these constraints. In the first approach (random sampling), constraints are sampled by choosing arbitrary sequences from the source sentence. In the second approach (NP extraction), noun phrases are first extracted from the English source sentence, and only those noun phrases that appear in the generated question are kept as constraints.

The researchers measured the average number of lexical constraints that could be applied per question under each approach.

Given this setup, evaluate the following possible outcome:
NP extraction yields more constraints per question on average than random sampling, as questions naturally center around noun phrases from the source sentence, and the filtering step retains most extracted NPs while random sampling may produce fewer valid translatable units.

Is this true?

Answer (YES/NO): YES